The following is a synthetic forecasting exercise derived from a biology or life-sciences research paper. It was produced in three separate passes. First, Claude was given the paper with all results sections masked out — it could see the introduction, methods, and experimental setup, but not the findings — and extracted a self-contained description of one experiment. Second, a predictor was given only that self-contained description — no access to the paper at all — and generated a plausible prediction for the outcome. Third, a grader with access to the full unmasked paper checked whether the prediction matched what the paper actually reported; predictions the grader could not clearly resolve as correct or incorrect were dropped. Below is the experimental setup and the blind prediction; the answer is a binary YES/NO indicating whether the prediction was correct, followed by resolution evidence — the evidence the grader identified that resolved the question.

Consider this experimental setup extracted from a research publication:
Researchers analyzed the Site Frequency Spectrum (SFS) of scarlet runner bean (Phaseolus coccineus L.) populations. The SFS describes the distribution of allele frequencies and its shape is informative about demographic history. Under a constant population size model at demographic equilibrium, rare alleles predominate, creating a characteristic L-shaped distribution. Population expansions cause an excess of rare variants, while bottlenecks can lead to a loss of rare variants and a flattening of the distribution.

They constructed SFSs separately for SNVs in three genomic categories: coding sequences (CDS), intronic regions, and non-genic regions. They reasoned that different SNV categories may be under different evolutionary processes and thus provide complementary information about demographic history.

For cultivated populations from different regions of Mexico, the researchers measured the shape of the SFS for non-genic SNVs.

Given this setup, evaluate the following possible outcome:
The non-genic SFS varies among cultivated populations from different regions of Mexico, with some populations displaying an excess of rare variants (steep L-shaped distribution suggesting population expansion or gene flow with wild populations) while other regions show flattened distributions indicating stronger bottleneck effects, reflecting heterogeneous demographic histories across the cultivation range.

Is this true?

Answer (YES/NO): NO